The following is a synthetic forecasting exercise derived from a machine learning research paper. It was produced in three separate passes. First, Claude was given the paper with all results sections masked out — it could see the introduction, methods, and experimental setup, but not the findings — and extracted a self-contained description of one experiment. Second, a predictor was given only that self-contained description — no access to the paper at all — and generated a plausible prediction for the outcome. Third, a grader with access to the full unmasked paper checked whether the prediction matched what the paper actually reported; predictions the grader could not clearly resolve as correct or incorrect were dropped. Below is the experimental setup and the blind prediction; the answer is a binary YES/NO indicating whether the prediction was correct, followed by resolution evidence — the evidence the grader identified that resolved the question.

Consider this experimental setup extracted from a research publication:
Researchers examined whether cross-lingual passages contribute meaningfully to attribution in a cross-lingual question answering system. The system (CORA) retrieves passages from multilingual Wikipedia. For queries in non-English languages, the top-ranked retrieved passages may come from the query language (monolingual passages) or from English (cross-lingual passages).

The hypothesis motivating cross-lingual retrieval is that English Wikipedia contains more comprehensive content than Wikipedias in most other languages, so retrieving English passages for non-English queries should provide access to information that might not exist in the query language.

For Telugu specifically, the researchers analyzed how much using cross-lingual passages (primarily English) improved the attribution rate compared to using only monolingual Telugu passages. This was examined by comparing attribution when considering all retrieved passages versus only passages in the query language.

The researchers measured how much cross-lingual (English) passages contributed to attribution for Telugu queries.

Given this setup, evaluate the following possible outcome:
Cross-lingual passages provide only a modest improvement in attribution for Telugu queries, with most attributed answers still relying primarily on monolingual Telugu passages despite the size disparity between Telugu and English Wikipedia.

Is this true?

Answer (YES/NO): YES